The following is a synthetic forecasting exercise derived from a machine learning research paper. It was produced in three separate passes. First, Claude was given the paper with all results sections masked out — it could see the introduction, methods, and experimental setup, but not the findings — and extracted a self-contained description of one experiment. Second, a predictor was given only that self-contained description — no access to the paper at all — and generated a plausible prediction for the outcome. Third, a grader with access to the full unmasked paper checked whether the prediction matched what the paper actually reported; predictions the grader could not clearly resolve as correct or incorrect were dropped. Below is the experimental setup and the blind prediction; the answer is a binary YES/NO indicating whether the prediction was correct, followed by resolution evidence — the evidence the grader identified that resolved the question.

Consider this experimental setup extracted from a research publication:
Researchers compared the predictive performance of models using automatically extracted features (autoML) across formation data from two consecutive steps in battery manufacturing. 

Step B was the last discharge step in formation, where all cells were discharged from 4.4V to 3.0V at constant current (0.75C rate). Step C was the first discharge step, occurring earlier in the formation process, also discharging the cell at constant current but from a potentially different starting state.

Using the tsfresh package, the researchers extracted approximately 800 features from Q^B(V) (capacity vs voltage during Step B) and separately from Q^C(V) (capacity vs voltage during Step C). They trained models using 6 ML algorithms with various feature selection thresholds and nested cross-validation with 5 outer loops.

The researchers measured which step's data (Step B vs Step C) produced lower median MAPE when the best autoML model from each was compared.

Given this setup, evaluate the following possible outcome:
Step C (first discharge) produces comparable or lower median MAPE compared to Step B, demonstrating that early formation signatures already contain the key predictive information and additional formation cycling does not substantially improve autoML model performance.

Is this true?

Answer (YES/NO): NO